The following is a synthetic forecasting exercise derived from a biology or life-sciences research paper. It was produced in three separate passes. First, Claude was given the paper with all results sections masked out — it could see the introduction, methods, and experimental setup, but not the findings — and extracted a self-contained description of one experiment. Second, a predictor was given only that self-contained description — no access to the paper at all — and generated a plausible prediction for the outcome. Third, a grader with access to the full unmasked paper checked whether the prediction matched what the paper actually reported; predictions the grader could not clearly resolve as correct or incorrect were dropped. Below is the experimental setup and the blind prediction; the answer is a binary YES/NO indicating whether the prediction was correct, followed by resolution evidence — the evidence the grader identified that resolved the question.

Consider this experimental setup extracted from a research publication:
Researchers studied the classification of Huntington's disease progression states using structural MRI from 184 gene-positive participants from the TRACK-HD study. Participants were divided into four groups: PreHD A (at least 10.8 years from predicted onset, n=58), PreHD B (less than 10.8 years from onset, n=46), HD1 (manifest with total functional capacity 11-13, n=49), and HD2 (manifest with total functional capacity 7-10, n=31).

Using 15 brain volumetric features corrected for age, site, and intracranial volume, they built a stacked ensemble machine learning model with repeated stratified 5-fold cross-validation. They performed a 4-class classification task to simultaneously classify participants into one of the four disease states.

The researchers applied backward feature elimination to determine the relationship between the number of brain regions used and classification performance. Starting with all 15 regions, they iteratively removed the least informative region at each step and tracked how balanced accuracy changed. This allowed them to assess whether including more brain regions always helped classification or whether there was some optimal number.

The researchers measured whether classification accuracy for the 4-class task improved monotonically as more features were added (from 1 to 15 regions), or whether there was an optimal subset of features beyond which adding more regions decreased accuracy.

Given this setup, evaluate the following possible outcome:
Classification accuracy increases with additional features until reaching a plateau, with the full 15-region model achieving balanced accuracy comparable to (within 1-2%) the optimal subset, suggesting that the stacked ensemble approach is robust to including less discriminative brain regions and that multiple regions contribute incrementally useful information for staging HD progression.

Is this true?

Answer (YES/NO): NO